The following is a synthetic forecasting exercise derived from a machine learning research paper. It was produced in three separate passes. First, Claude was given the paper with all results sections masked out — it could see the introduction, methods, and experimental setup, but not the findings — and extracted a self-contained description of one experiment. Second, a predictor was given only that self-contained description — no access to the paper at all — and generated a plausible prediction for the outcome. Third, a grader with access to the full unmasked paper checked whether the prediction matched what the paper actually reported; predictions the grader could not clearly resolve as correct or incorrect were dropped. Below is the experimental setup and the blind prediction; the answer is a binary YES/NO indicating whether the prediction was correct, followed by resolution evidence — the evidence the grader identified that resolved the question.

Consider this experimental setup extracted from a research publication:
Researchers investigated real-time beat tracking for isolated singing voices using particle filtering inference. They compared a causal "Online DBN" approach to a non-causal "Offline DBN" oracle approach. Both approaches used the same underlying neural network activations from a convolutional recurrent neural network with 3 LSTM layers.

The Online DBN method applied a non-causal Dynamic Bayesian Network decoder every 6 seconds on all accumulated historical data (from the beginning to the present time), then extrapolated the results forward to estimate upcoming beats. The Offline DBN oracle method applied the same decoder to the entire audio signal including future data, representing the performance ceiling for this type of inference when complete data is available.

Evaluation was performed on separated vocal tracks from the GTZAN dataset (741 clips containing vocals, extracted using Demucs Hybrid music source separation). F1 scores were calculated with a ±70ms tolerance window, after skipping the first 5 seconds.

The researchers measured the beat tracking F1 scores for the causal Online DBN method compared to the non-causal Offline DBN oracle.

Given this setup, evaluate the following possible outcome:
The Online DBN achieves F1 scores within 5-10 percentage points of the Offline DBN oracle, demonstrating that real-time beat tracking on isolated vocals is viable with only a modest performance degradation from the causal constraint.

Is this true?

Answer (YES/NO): NO